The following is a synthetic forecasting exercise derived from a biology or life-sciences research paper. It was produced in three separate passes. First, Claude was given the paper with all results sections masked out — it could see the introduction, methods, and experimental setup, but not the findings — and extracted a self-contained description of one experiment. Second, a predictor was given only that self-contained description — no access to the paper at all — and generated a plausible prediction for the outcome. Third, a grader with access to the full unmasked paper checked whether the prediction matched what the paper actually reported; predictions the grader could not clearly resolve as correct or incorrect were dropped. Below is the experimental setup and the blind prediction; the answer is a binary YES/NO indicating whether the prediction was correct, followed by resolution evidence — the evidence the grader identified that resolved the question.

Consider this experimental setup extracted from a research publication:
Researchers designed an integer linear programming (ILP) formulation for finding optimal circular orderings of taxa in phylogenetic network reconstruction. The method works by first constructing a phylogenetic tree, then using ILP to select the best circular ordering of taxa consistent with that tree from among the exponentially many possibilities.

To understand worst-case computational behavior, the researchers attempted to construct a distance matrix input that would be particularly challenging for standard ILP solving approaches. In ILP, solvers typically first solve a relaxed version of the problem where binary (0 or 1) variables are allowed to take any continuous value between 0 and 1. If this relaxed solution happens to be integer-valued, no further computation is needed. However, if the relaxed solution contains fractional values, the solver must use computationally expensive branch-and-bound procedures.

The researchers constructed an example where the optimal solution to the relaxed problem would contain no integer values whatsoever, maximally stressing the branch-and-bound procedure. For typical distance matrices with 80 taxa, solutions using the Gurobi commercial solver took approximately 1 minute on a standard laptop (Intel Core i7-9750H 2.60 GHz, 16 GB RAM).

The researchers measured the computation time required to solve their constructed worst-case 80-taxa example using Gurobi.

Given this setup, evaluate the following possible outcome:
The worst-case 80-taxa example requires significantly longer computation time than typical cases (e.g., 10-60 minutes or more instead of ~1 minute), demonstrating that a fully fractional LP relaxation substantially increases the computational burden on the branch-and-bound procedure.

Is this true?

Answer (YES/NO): YES